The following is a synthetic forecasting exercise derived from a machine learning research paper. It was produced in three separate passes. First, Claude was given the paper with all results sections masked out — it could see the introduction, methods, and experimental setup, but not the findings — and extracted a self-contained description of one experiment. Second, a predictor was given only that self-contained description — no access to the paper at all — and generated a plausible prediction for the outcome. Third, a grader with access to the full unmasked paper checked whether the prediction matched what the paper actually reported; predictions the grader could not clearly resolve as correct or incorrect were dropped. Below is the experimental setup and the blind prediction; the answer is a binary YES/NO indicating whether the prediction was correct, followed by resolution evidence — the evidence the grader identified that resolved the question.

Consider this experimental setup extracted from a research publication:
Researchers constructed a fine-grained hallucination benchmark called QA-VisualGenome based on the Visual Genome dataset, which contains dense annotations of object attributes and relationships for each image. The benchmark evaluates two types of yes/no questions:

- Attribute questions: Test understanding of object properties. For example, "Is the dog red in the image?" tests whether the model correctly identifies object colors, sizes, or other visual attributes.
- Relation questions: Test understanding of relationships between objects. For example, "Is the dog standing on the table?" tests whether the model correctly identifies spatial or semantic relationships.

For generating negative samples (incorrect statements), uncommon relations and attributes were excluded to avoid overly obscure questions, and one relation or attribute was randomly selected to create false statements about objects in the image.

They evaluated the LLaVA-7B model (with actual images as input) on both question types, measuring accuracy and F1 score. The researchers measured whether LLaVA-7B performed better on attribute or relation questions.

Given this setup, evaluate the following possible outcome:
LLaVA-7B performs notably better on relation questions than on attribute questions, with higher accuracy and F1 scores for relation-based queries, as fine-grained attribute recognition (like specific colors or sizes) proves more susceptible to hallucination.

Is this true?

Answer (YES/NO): YES